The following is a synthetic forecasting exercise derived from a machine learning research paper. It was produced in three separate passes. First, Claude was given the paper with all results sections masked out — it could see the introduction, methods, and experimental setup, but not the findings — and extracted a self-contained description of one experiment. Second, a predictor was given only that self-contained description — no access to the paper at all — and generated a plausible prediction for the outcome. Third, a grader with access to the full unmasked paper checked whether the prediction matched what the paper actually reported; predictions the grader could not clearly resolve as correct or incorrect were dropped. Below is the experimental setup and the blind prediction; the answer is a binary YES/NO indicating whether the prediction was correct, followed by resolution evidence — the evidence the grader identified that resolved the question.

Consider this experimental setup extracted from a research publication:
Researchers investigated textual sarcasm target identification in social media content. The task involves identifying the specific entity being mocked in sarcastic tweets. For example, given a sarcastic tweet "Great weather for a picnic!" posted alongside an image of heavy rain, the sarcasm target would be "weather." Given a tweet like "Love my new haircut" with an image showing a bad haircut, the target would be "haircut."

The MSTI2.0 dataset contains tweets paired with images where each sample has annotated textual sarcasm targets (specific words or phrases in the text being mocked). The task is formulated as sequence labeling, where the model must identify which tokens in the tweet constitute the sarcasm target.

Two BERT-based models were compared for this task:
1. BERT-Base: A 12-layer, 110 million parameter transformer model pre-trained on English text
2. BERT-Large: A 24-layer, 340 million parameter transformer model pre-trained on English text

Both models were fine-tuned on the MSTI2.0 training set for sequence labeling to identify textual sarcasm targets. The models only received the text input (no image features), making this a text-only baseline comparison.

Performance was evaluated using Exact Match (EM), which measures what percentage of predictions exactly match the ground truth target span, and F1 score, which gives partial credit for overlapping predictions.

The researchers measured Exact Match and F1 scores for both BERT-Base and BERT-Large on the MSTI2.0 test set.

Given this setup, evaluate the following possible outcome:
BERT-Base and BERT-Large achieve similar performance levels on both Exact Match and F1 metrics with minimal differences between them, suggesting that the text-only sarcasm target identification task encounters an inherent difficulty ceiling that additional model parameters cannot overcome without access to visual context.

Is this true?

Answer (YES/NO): NO